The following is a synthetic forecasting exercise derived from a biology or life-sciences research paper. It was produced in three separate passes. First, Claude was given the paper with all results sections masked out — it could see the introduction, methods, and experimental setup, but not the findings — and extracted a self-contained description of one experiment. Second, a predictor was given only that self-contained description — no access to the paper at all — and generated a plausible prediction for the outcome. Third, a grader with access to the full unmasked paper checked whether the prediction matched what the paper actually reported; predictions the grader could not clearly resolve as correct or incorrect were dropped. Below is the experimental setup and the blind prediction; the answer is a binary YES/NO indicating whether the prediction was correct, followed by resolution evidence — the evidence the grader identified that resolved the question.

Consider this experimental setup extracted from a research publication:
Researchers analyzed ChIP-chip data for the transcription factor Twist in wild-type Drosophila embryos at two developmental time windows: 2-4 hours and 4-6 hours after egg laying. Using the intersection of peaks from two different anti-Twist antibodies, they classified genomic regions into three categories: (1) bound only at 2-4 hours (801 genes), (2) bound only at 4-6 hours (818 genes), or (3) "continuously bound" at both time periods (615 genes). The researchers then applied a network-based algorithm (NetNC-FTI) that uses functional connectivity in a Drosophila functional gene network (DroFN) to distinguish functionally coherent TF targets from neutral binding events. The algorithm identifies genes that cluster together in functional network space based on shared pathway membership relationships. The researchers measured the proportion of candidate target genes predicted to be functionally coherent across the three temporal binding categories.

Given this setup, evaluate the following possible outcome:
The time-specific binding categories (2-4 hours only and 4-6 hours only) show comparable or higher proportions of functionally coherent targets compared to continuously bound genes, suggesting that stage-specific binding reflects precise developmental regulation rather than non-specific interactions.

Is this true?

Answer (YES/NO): NO